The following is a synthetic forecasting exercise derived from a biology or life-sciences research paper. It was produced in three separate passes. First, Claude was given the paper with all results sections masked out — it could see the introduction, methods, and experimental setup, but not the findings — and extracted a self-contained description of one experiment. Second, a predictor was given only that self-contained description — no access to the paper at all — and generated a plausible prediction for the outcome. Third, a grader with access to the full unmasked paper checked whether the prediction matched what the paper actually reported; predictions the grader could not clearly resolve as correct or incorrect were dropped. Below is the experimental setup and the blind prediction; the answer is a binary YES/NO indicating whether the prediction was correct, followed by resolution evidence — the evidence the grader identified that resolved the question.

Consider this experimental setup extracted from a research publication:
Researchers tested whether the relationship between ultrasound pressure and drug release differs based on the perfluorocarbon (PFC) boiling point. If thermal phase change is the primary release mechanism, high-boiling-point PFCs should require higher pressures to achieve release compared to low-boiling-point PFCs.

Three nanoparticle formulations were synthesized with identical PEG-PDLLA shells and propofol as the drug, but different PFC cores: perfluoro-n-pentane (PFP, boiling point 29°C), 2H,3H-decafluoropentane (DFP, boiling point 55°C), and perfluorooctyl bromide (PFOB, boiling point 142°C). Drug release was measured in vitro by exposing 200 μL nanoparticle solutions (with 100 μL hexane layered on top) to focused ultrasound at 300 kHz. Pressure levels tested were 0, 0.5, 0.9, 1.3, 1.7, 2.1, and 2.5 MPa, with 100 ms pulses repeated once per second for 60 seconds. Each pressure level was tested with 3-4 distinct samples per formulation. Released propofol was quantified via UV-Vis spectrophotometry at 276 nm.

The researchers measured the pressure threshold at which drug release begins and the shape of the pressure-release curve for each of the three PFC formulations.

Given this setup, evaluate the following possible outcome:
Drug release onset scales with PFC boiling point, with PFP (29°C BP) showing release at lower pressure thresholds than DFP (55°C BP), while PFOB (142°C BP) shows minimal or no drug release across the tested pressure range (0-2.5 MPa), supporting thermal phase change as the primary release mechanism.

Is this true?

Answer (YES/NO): NO